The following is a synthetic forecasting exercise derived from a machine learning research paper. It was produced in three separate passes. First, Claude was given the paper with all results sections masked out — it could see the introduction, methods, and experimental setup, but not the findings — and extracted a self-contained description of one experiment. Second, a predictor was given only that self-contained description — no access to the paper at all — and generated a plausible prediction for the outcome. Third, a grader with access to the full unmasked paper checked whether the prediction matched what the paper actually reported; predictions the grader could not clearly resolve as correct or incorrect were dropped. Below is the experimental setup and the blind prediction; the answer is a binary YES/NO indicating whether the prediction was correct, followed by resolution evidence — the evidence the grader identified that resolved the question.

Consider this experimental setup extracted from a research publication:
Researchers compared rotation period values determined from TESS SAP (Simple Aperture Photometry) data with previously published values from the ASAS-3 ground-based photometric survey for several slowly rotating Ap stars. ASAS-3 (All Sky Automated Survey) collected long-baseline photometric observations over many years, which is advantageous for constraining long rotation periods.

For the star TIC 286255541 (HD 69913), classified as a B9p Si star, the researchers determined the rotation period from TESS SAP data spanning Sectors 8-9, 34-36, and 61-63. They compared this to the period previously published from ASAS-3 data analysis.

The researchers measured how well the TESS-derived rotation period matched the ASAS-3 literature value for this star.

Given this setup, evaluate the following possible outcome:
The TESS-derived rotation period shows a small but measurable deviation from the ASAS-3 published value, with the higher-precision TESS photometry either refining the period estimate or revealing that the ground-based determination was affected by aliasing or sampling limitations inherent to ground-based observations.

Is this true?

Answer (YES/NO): NO